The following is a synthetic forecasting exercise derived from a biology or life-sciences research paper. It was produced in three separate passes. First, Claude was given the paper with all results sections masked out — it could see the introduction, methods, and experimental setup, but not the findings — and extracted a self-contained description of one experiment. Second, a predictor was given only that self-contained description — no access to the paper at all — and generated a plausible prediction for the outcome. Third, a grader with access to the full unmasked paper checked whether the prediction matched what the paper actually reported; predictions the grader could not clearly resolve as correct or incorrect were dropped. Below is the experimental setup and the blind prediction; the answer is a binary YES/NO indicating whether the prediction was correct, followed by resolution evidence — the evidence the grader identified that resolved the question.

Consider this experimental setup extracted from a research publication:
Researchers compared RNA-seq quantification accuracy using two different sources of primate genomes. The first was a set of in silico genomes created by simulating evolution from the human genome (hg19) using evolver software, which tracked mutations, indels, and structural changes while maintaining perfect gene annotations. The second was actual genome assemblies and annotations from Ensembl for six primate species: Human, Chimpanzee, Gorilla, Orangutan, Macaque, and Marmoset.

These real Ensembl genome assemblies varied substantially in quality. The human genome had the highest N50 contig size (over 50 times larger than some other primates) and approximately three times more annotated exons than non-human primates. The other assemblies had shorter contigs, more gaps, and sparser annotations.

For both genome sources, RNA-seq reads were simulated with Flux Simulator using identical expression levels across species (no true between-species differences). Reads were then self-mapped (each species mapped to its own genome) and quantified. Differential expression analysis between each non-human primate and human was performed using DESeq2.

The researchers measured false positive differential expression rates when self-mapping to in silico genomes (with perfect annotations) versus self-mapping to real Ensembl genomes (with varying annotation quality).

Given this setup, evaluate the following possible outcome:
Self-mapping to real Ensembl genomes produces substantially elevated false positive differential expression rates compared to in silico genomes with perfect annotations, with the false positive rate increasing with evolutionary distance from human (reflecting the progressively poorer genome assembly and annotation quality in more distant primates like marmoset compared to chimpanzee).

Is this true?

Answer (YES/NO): NO